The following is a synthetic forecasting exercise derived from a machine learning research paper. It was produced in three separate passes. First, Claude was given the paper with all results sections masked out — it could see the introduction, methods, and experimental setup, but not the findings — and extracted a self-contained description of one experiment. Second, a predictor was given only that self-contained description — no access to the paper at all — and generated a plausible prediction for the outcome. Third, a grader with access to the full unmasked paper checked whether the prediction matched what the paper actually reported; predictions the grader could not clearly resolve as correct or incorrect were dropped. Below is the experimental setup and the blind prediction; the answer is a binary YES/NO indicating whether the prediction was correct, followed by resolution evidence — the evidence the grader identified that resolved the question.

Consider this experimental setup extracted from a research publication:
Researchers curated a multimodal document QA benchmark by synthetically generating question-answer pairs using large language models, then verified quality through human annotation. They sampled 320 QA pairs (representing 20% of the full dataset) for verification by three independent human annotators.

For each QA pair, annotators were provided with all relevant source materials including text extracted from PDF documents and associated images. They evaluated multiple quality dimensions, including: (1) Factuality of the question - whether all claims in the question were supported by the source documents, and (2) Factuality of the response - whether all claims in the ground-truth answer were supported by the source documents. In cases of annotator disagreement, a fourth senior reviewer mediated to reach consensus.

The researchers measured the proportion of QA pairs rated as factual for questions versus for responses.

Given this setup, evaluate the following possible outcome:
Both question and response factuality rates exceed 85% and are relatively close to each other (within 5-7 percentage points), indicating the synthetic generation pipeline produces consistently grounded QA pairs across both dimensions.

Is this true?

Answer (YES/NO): NO